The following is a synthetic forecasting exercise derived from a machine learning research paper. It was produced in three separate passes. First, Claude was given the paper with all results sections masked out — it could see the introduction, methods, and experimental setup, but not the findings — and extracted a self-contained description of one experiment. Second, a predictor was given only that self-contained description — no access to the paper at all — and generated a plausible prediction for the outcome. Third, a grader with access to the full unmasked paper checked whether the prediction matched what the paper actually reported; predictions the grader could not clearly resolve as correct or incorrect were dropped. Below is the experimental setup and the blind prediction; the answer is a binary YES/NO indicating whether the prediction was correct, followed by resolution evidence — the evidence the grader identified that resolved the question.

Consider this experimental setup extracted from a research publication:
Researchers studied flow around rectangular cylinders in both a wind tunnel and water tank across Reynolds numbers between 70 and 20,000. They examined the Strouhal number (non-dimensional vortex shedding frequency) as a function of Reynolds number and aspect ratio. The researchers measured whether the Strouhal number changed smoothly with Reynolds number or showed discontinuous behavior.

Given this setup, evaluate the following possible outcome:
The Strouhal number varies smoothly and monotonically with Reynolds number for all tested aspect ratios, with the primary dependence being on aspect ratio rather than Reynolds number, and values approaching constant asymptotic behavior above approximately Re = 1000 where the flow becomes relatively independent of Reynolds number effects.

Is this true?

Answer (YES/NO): NO